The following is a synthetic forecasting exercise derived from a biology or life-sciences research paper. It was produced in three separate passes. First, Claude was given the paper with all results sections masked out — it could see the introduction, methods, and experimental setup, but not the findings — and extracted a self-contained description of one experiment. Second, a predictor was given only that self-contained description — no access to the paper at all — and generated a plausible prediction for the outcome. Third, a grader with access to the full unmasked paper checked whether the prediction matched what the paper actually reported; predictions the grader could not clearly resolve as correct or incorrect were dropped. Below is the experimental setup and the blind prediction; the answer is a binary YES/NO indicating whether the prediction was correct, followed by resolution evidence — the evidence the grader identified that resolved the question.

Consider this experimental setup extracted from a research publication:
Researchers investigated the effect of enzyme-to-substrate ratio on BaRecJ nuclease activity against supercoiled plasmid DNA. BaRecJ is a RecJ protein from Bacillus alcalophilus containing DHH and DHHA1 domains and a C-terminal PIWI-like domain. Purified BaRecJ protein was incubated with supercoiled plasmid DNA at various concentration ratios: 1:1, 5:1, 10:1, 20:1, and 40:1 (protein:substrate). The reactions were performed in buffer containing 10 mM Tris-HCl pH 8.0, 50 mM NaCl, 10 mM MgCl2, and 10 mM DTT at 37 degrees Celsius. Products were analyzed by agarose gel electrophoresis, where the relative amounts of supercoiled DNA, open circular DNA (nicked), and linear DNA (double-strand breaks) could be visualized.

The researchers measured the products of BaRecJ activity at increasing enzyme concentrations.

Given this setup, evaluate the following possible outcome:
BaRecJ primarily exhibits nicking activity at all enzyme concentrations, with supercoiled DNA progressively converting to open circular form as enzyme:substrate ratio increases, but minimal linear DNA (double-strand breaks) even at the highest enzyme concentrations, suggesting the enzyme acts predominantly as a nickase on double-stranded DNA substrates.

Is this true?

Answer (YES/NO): NO